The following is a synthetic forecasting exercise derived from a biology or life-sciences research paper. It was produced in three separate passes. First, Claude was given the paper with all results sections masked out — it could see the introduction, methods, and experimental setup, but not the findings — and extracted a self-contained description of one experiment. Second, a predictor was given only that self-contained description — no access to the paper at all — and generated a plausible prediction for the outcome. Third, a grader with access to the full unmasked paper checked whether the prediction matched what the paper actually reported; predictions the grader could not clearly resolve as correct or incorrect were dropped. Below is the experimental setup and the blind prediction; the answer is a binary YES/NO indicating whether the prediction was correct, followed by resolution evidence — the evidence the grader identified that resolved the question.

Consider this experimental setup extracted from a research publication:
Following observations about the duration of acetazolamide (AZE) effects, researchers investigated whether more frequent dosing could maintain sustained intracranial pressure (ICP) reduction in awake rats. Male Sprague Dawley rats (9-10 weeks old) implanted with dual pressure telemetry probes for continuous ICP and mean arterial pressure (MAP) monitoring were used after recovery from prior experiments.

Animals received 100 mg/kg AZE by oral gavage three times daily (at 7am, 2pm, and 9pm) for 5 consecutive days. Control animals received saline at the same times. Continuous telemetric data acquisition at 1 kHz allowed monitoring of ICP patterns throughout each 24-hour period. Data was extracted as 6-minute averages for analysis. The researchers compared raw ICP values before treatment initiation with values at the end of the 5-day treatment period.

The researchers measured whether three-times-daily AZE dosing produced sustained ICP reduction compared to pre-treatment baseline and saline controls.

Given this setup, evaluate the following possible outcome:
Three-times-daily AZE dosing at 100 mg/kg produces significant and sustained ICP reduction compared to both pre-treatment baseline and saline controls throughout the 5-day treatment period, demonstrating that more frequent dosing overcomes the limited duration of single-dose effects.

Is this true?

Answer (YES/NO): YES